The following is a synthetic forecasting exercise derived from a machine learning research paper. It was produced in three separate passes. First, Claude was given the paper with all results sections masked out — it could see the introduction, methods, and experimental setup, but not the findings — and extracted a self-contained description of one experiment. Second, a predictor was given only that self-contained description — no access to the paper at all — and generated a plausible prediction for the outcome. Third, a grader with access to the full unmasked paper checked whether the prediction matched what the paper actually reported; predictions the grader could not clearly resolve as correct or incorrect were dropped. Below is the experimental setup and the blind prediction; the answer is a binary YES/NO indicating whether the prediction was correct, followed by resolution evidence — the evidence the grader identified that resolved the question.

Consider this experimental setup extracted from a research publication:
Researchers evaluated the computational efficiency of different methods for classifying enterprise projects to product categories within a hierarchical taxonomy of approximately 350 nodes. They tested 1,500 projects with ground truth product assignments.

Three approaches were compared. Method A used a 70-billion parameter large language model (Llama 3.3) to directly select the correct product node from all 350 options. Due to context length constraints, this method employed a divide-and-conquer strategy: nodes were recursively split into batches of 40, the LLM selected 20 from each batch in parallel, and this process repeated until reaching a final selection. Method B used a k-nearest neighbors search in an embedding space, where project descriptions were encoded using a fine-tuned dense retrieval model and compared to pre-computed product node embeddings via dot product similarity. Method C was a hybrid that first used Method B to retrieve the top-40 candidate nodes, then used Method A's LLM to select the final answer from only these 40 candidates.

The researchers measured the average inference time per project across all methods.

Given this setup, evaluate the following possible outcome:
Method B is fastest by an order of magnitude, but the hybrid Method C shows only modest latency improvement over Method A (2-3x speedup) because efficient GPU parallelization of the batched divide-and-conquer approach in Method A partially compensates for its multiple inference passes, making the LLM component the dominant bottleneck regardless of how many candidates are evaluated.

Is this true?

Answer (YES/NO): NO